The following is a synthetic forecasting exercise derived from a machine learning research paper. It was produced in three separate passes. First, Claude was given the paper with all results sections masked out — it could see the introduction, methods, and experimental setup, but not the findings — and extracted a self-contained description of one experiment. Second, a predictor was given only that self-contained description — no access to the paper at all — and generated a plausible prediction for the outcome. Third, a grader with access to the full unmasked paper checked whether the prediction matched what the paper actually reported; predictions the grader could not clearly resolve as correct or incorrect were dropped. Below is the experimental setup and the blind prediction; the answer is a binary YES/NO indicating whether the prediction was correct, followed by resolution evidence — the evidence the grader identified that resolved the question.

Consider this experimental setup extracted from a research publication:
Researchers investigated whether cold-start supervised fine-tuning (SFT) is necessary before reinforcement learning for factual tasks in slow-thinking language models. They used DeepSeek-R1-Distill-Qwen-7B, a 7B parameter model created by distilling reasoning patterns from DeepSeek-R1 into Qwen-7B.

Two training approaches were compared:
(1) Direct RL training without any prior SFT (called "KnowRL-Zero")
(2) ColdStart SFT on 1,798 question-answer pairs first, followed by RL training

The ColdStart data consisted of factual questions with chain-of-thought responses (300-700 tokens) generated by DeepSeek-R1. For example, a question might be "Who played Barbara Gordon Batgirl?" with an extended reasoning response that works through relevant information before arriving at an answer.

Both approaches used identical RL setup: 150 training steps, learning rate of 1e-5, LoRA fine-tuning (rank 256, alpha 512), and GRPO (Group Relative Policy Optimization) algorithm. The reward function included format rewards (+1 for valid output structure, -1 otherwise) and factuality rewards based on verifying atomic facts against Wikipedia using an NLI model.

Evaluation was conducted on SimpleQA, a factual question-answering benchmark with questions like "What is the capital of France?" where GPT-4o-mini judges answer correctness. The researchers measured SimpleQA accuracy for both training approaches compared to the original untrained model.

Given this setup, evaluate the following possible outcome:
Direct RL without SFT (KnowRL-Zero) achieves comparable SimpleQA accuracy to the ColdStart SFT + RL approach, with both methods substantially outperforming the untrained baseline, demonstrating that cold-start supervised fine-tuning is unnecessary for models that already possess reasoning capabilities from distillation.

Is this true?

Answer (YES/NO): NO